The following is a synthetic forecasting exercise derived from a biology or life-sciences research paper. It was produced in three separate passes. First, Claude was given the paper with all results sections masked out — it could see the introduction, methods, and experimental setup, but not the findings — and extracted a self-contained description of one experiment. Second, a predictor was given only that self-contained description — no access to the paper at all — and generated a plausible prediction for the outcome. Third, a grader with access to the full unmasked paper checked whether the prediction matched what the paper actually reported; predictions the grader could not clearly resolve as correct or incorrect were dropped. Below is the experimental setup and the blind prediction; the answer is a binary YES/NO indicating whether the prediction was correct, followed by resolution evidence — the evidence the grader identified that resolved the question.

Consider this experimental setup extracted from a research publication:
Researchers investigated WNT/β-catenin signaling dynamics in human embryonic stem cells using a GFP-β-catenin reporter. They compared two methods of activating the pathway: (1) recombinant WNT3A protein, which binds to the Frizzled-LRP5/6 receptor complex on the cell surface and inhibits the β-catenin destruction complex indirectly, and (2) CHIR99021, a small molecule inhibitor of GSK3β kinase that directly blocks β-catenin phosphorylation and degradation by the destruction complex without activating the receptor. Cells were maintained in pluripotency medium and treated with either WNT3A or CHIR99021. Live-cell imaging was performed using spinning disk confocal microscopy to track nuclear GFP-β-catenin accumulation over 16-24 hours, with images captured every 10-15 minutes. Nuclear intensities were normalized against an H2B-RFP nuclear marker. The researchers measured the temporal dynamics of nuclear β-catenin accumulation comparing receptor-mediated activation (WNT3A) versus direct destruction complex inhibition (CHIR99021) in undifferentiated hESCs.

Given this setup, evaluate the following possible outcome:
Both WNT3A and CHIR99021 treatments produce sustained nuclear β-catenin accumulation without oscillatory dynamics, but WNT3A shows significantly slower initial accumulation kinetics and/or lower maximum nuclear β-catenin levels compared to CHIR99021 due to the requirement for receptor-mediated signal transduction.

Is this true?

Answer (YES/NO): NO